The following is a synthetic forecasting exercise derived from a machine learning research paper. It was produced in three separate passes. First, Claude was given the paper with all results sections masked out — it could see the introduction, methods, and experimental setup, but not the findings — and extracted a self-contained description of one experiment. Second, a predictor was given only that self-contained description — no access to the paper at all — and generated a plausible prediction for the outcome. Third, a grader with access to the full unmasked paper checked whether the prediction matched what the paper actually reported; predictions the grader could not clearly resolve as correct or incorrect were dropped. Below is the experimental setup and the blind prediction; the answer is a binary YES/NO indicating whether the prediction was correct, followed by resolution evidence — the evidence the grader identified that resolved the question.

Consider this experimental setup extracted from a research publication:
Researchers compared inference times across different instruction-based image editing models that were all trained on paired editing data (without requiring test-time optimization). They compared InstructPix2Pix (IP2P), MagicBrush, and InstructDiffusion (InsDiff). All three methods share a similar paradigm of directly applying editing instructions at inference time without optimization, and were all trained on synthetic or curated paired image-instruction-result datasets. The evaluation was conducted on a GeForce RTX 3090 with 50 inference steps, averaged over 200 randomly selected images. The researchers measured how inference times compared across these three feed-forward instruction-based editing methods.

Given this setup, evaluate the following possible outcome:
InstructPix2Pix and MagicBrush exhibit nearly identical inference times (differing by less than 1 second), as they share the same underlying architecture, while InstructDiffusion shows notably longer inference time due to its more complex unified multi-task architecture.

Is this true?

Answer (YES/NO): NO